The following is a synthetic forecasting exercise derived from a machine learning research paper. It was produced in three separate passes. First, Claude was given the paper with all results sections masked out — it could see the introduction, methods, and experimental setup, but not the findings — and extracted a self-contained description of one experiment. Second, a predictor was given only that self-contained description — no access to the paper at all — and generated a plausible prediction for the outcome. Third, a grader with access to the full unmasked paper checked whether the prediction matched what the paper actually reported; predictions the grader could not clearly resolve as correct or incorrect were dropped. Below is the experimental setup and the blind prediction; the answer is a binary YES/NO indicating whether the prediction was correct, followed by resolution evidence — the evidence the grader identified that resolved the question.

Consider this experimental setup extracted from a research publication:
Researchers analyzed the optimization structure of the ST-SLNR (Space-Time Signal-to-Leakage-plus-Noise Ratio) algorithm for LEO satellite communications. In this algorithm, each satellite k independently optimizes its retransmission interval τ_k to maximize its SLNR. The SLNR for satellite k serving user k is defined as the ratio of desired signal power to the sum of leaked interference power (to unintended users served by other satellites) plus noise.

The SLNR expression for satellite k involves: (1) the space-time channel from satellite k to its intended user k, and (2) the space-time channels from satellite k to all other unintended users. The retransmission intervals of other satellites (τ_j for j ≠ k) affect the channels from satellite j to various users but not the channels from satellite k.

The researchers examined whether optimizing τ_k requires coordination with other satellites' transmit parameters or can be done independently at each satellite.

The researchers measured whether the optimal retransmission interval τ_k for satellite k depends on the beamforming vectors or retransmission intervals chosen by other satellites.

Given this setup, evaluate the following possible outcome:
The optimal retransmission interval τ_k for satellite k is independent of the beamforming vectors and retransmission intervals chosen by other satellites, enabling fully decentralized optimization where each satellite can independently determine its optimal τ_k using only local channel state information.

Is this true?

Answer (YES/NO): YES